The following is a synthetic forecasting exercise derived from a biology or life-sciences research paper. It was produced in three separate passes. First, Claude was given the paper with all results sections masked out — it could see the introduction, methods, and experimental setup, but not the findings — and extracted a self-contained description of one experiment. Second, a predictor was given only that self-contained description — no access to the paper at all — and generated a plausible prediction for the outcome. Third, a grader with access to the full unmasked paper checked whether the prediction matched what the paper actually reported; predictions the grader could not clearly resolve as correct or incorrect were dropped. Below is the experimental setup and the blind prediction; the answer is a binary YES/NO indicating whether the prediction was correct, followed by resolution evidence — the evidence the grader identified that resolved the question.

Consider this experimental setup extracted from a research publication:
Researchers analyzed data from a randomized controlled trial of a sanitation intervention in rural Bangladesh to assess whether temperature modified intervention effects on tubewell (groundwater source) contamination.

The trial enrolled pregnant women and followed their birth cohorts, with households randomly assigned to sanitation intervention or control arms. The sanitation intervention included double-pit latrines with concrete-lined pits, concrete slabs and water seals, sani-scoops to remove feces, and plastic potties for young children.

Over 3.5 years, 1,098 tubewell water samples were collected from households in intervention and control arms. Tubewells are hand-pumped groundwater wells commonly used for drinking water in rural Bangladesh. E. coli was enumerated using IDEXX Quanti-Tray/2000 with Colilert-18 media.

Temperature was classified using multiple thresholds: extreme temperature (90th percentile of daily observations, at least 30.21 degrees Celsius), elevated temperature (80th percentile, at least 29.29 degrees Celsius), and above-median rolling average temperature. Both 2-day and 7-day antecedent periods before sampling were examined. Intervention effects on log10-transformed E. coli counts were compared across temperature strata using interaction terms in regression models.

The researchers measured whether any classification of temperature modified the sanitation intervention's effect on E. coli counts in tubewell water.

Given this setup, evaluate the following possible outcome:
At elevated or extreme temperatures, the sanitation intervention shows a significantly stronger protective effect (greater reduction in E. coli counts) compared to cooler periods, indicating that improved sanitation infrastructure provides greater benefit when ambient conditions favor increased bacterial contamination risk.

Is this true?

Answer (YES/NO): NO